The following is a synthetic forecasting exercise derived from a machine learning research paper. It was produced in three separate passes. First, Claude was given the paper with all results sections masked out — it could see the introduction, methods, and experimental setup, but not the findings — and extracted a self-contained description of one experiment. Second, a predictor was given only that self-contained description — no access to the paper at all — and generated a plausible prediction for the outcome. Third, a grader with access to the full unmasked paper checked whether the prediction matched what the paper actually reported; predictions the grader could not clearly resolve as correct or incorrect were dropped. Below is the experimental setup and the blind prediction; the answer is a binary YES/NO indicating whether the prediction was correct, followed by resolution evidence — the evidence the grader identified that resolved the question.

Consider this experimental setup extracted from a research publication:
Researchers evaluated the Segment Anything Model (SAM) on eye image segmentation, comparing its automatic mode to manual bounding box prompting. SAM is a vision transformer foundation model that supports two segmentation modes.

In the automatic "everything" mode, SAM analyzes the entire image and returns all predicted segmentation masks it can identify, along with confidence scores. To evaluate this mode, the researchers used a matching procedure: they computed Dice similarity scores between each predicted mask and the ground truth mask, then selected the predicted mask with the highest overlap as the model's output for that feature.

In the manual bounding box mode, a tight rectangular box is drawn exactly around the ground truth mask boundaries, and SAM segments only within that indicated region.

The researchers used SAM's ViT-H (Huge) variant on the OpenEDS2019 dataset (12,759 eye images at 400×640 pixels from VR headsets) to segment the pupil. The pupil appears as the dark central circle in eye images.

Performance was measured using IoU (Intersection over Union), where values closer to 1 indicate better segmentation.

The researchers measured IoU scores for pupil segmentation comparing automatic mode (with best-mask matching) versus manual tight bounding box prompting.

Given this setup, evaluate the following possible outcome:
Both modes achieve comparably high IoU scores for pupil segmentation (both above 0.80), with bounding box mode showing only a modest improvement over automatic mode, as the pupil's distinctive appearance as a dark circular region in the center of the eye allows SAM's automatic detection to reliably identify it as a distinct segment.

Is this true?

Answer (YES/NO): YES